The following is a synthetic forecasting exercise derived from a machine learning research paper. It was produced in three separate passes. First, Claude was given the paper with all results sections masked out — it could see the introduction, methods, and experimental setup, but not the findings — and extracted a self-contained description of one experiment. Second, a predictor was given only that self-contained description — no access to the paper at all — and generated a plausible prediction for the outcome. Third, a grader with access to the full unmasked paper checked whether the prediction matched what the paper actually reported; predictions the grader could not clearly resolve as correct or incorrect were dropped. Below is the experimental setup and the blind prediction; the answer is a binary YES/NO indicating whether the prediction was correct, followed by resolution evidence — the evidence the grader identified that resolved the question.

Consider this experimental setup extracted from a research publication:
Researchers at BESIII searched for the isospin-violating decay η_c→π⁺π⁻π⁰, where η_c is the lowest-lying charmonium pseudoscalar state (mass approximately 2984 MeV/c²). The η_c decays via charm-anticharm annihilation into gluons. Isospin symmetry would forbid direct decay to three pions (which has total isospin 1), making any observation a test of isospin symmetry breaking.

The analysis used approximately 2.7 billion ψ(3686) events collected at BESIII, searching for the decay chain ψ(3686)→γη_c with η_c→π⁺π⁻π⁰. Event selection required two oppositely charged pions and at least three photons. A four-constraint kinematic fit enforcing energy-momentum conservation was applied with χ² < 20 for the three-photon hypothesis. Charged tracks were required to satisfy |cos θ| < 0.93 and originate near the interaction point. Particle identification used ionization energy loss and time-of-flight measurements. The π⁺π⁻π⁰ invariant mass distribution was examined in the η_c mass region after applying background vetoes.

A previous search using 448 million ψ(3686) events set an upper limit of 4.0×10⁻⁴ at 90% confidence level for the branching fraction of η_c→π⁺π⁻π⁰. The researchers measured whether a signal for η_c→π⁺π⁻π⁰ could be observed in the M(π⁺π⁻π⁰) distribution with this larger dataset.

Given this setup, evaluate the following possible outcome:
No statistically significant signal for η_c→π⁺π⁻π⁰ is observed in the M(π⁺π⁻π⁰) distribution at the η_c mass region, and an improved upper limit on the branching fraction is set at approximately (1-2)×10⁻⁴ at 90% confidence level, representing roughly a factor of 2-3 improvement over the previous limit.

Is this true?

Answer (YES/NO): NO